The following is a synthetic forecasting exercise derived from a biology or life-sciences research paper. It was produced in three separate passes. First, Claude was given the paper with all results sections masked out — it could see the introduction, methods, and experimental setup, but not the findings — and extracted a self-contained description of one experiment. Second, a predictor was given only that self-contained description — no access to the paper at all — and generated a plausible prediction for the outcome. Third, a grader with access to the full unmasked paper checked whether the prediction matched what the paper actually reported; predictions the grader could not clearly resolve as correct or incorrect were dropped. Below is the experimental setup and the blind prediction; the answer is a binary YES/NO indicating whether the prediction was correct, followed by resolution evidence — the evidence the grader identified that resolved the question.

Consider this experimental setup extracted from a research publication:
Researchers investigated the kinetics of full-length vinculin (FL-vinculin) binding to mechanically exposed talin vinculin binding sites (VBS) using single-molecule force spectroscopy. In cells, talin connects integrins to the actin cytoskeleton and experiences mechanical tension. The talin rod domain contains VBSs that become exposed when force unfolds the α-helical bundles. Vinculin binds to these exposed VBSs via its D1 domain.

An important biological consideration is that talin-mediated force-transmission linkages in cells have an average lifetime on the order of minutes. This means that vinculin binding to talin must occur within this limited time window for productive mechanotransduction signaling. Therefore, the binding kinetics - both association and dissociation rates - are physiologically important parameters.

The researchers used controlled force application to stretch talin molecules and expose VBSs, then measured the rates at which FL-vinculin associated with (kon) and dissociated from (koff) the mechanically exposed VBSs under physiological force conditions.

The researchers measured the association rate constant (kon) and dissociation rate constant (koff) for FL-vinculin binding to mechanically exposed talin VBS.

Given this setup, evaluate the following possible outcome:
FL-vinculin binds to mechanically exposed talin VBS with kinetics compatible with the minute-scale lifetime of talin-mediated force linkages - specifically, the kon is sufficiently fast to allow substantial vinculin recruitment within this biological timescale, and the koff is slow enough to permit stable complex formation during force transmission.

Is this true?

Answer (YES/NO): YES